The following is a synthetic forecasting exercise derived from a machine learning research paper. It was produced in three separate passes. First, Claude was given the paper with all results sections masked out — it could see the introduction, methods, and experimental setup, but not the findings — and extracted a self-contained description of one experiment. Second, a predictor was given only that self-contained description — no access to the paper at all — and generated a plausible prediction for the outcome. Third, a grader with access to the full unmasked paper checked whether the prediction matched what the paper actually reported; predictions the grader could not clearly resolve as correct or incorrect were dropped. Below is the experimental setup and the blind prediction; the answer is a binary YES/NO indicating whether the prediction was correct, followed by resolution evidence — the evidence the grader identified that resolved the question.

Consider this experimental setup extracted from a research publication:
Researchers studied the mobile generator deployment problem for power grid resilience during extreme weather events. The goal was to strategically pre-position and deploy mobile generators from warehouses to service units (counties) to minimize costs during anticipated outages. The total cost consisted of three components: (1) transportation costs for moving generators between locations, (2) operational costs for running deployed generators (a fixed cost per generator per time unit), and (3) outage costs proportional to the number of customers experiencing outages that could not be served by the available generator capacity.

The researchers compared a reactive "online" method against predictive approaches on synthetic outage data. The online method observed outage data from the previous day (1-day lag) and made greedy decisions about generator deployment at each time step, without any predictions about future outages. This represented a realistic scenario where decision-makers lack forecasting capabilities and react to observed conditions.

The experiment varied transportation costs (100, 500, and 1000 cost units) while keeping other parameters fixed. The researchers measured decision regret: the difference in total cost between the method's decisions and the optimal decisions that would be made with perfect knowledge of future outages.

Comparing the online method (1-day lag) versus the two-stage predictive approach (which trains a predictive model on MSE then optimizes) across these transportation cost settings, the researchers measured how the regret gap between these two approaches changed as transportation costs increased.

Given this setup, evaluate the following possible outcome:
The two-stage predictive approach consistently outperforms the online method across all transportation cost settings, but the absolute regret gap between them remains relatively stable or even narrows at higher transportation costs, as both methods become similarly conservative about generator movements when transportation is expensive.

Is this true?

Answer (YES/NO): NO